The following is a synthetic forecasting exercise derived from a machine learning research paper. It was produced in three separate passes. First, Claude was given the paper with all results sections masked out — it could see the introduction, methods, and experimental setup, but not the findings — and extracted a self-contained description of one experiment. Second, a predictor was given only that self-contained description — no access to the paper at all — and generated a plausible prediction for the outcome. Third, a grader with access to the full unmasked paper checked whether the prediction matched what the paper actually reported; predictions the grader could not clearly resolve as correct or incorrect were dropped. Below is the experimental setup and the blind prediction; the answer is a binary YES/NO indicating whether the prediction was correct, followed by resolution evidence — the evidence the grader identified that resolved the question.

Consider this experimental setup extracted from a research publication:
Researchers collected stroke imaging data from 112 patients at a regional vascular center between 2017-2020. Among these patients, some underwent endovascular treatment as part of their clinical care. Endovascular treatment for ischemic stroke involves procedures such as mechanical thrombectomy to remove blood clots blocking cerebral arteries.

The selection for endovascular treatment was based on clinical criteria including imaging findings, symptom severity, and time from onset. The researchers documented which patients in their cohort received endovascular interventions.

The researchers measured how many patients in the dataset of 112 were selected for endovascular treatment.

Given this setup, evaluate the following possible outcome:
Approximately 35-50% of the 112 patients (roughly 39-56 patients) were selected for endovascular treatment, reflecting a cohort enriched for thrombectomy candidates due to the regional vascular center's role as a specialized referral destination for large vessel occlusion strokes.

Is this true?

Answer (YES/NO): YES